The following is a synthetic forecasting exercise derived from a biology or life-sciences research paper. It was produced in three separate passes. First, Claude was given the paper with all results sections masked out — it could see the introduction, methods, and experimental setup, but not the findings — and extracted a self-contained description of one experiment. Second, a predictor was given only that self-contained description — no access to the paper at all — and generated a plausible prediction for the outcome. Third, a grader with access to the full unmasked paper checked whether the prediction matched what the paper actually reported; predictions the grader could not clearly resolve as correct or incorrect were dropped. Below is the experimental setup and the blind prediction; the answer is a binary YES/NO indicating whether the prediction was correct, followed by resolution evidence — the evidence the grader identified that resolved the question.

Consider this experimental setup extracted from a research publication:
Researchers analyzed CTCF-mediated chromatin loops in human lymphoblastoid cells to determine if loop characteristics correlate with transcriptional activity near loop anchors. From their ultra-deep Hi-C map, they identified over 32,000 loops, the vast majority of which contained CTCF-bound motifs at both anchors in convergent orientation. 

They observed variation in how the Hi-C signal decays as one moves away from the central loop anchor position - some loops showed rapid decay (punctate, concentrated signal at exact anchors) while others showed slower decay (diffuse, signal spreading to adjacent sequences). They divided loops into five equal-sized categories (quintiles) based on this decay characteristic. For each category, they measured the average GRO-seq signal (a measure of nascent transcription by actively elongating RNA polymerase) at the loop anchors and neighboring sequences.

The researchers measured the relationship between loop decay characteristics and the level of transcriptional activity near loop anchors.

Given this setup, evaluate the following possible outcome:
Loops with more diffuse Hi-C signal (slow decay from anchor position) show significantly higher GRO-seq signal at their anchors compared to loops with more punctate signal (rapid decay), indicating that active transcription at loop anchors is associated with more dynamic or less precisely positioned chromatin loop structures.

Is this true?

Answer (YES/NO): YES